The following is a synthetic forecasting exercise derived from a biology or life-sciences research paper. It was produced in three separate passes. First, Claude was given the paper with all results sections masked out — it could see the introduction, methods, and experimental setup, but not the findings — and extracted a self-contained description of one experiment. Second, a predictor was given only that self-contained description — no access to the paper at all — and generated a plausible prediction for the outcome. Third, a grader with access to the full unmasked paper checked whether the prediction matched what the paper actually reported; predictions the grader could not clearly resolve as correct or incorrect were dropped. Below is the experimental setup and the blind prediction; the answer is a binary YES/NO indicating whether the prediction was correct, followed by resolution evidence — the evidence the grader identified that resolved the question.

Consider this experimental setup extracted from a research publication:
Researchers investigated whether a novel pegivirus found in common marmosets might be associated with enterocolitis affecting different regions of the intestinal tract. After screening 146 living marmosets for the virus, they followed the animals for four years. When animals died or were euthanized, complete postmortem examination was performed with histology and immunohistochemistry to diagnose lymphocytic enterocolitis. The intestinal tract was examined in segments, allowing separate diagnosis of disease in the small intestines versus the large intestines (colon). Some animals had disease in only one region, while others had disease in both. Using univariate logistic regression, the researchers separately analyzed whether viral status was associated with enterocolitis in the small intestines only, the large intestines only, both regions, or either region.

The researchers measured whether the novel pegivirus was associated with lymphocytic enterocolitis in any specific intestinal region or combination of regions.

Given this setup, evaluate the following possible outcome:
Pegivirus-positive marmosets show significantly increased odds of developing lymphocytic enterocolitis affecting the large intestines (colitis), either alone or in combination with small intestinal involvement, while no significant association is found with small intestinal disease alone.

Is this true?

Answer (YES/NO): NO